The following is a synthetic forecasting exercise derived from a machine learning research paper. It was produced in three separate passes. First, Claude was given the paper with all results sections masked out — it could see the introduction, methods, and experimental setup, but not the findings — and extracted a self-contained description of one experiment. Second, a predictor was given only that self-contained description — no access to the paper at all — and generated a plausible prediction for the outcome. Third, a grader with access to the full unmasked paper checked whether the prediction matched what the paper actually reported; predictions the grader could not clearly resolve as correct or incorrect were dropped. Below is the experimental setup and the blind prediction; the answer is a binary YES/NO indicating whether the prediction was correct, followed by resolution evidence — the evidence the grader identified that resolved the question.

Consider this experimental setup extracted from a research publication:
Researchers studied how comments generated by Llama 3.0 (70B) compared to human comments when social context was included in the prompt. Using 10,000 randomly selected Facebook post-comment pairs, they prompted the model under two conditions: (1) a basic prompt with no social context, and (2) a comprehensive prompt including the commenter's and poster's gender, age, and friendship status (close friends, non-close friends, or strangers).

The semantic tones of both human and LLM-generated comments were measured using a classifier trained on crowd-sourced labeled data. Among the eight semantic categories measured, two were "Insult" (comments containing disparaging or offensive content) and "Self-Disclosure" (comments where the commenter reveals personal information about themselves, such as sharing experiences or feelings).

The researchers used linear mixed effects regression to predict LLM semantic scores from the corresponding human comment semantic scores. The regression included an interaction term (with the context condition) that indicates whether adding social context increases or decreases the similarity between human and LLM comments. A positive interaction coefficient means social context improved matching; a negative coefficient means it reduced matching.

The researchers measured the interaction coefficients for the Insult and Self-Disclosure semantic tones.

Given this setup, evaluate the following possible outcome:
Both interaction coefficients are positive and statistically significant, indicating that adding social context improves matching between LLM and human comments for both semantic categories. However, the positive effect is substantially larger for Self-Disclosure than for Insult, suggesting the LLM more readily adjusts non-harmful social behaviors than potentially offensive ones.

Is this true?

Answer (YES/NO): NO